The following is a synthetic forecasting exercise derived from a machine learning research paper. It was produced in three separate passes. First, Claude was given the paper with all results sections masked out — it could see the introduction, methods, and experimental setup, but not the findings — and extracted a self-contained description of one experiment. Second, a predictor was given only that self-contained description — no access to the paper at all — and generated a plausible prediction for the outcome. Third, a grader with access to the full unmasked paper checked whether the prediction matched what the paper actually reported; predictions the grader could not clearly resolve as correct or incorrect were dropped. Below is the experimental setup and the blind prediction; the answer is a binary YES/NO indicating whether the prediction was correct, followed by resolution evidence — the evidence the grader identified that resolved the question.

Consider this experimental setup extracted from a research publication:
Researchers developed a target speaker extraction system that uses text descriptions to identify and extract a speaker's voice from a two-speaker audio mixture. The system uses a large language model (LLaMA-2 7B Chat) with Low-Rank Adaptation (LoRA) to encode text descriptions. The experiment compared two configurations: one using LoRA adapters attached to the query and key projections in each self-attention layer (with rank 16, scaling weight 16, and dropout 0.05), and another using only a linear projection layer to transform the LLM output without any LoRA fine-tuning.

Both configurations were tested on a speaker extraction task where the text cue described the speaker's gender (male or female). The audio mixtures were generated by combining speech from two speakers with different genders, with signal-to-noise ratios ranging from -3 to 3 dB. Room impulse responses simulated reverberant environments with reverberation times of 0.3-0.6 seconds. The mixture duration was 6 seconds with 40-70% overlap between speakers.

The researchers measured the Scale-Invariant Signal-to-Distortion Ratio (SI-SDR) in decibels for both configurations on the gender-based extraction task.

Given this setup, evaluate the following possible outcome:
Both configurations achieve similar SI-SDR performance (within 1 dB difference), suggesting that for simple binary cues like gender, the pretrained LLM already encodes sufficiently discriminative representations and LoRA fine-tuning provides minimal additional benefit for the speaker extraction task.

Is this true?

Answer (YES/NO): NO